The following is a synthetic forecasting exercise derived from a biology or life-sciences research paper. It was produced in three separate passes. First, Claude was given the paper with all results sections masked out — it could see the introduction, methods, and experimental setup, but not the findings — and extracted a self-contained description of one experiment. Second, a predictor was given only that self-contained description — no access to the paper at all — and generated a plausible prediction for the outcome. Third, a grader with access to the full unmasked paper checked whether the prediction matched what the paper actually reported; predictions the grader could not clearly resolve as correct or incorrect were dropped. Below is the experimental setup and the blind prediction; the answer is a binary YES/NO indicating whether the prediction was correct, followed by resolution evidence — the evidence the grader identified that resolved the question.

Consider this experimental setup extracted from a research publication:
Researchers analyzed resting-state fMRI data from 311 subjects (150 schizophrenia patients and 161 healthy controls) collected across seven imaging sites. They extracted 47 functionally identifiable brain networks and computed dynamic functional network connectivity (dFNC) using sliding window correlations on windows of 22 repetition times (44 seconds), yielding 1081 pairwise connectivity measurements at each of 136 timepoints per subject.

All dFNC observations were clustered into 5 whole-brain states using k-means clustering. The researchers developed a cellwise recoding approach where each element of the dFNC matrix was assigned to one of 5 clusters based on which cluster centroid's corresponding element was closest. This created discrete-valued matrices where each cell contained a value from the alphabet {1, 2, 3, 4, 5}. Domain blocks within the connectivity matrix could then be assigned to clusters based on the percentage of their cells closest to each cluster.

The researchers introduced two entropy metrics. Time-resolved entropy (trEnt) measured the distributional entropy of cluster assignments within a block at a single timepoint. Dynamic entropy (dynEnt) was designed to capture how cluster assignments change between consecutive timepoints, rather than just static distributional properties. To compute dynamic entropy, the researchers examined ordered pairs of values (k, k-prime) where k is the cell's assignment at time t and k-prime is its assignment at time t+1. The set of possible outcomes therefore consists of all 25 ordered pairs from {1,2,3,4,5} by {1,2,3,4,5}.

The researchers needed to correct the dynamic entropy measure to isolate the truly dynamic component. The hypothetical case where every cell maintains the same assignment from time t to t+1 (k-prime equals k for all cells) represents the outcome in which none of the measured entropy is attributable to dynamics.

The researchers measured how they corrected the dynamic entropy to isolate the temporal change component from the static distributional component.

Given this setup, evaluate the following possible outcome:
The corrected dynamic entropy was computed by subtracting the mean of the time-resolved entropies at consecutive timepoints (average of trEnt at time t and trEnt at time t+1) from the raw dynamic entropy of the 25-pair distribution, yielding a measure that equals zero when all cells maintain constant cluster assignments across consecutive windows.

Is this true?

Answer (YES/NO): NO